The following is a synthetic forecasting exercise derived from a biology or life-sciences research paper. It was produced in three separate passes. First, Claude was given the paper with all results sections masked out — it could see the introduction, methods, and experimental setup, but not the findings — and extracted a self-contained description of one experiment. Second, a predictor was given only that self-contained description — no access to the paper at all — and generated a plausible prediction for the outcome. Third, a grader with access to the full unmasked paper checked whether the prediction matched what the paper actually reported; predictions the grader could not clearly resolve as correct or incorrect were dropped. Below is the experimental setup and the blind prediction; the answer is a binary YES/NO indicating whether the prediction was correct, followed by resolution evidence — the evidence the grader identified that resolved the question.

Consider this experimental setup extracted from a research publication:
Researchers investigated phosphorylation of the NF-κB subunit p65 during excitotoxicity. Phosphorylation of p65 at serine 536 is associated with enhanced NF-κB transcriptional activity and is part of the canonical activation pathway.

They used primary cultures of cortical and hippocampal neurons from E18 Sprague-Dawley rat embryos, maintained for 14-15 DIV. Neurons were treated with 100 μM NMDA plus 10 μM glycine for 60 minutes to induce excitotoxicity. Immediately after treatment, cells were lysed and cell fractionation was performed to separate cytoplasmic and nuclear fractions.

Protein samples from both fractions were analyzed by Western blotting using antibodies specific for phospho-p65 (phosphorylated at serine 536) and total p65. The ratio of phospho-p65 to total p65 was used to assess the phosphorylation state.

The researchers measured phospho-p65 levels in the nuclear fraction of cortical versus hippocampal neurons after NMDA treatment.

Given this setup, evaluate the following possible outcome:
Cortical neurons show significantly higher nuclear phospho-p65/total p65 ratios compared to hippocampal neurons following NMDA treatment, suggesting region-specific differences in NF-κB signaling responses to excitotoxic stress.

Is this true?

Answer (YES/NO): NO